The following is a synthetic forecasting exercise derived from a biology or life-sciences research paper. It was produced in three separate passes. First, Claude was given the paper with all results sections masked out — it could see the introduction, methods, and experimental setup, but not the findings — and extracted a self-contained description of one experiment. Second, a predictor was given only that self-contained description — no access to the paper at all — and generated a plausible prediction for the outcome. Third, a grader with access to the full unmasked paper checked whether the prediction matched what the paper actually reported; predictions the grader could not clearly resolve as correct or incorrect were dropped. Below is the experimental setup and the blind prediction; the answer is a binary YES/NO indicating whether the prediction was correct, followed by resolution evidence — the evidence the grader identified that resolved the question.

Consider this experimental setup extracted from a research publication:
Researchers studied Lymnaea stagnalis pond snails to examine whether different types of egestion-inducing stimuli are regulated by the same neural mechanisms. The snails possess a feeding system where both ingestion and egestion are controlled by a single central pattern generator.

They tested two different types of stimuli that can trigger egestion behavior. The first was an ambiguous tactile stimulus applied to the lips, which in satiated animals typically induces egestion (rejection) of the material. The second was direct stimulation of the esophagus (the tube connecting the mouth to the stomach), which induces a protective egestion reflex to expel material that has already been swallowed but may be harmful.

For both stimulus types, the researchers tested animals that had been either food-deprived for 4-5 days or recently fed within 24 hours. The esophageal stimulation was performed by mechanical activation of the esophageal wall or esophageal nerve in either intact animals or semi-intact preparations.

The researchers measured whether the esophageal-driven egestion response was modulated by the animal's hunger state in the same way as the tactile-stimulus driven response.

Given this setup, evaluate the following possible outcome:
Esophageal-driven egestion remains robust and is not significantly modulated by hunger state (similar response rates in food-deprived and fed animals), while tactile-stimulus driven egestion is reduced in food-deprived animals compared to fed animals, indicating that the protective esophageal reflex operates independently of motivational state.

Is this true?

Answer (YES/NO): YES